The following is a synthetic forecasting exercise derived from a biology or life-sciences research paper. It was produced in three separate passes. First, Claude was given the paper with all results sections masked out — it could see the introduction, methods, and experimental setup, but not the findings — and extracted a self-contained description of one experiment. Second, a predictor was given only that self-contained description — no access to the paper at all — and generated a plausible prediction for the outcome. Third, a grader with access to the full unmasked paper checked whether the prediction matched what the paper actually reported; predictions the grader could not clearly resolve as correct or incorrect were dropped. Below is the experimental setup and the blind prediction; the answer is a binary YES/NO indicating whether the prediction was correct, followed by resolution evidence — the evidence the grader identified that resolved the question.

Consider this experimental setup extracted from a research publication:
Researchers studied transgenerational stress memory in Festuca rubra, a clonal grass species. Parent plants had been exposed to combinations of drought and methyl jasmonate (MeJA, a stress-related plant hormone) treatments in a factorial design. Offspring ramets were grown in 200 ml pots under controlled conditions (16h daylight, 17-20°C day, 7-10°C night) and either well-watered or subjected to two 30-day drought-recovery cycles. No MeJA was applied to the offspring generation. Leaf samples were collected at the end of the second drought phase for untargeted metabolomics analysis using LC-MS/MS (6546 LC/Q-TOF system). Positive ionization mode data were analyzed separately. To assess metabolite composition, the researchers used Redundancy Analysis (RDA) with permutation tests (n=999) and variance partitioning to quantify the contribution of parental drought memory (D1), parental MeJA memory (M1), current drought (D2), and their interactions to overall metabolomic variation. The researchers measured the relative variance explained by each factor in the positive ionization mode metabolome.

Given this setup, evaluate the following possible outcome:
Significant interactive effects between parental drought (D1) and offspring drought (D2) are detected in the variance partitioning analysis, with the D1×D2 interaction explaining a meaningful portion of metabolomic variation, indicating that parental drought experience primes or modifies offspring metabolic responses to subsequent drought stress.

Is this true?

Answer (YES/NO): NO